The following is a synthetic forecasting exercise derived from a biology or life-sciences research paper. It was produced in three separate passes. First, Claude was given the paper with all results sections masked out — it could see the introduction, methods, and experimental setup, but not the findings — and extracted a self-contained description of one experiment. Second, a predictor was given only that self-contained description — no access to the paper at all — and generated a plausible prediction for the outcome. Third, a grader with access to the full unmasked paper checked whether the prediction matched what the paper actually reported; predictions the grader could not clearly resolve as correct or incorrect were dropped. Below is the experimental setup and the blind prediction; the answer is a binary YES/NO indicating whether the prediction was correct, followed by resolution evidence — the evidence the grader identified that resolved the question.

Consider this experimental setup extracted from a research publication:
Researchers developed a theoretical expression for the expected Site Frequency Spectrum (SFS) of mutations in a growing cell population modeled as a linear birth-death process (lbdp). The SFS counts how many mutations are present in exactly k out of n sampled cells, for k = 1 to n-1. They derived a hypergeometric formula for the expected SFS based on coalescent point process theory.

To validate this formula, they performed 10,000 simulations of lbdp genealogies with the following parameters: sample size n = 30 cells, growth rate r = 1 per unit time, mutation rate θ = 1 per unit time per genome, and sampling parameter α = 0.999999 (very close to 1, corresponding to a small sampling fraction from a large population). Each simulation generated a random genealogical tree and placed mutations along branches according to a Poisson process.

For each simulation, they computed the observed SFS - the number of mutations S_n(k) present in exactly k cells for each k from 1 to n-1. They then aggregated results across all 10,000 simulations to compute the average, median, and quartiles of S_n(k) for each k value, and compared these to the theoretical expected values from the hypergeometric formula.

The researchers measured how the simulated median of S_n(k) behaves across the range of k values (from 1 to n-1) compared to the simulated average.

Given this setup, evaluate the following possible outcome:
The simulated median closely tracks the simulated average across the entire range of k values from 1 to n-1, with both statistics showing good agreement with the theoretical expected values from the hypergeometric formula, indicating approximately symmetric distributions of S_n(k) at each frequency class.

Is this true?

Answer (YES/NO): NO